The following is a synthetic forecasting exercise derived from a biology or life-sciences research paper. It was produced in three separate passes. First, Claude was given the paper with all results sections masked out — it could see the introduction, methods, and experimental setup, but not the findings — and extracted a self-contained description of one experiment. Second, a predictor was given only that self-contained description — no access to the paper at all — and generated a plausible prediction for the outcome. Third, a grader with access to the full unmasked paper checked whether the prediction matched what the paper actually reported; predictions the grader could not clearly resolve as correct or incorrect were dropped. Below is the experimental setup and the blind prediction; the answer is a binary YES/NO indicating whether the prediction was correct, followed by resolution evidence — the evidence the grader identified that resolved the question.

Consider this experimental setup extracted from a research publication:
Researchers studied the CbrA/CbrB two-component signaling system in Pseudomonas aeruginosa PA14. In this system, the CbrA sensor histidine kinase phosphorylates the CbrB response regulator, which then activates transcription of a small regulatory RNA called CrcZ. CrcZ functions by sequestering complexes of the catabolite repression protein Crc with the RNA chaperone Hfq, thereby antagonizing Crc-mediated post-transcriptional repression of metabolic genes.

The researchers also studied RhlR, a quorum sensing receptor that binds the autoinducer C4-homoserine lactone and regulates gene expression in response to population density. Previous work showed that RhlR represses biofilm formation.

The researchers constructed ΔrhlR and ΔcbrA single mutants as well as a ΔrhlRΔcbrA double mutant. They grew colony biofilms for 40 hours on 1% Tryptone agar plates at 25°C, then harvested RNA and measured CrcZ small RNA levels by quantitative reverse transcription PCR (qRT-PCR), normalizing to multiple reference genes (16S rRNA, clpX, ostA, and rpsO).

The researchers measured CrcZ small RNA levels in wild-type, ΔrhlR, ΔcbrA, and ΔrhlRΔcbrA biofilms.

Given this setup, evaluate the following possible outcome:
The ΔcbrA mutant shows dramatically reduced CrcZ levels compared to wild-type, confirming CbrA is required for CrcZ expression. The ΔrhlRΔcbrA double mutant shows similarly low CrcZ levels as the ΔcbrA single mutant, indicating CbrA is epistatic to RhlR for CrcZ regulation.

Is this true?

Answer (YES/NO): NO